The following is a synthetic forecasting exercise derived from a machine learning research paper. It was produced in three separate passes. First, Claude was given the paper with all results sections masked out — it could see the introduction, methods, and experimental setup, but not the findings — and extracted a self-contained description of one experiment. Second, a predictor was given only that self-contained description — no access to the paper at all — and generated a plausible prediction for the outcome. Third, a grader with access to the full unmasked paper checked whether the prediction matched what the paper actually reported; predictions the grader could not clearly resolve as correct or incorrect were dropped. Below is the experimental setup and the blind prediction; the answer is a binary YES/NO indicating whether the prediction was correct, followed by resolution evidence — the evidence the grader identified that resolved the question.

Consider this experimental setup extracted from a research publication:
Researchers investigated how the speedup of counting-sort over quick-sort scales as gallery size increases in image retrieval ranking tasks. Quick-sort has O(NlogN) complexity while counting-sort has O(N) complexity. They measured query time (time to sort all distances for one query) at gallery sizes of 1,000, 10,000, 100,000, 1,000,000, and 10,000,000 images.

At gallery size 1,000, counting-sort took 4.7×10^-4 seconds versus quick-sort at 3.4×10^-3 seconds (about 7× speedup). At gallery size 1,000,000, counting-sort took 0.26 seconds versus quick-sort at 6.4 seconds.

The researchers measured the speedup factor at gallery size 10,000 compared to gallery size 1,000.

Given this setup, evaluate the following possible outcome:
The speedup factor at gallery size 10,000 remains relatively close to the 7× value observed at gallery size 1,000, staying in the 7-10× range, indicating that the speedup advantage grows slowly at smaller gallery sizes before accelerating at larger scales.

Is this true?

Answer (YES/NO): NO